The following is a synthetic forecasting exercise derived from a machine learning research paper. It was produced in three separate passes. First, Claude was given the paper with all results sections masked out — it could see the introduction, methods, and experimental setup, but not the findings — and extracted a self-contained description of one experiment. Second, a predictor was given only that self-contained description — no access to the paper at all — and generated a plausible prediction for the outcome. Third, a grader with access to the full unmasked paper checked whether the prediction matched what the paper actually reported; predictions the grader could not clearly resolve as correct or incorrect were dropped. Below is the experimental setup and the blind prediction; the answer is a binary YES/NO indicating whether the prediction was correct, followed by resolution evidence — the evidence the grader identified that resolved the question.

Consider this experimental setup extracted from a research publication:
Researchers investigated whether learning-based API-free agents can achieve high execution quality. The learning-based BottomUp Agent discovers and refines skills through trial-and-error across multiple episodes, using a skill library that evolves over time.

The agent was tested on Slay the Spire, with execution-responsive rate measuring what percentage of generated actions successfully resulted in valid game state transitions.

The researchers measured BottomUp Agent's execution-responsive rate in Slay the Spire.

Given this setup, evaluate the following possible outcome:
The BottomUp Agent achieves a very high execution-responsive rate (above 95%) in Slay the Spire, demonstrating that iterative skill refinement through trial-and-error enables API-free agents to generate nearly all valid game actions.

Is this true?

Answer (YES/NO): YES